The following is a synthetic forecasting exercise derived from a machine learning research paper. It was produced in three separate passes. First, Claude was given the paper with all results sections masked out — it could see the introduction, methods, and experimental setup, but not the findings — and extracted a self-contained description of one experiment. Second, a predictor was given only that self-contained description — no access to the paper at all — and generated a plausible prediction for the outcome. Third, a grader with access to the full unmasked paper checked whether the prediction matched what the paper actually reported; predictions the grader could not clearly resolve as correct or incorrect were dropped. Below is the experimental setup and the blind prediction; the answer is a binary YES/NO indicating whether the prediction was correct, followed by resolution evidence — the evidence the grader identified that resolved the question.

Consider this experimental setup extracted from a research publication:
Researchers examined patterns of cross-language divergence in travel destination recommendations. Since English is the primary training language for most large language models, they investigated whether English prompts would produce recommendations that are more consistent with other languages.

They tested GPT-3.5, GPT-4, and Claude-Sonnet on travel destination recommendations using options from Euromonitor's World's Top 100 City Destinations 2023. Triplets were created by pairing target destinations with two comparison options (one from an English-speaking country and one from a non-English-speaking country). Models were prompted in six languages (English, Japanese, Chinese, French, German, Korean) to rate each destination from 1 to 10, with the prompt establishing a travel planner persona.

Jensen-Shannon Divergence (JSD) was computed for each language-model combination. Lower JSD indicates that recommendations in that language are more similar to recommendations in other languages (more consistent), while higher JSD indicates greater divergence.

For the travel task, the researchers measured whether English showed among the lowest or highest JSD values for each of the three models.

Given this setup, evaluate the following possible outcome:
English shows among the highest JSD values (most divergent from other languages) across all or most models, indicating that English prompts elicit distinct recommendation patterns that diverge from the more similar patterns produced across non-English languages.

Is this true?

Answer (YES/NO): NO